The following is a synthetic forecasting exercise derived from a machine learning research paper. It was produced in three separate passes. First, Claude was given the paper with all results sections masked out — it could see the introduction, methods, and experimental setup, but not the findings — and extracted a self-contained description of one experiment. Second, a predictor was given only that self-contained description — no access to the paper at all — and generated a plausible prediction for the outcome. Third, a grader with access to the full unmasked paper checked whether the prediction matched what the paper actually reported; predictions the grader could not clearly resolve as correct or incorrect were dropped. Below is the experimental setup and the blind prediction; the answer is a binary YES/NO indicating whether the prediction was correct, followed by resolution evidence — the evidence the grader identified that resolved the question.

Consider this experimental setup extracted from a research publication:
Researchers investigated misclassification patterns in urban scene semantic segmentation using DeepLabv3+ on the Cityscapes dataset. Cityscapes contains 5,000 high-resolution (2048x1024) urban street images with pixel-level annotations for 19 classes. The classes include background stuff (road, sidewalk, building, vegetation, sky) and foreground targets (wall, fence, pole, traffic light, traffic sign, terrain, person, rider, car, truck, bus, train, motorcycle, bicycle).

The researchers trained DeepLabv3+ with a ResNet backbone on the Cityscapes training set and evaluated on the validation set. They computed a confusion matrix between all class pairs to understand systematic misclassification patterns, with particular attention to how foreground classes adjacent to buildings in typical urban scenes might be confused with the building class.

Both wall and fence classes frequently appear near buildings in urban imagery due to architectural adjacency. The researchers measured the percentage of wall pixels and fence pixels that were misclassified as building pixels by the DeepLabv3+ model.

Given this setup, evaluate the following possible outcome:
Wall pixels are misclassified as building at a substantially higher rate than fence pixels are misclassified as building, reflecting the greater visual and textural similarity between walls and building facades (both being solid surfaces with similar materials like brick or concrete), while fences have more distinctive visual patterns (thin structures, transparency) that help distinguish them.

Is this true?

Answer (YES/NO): YES